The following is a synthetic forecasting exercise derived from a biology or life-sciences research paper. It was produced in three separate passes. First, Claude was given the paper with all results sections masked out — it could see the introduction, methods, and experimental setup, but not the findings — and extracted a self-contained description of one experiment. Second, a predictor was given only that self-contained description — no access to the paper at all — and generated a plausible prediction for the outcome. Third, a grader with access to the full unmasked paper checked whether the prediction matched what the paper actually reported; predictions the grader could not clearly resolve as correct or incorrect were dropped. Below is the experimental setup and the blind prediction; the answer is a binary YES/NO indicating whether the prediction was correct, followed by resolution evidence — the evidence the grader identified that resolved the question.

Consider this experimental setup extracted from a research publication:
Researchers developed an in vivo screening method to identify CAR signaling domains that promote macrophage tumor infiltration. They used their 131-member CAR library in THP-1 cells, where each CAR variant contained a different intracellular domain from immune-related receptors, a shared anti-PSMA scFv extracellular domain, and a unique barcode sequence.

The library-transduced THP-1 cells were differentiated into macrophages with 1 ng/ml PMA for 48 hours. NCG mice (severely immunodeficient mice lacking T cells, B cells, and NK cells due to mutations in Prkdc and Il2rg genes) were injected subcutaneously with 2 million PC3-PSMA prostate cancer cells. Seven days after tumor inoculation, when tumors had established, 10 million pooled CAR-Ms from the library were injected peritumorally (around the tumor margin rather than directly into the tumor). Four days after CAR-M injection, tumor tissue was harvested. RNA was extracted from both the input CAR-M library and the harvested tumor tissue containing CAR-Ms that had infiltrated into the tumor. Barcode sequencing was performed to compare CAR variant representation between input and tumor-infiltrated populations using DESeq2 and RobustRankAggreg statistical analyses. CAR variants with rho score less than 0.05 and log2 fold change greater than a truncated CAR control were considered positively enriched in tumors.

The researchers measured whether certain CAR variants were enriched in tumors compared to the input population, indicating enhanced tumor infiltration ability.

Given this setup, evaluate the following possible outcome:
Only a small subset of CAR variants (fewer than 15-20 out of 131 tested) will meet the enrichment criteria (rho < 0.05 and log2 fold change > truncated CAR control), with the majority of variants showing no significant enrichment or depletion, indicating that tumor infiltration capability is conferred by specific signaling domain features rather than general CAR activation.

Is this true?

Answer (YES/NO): YES